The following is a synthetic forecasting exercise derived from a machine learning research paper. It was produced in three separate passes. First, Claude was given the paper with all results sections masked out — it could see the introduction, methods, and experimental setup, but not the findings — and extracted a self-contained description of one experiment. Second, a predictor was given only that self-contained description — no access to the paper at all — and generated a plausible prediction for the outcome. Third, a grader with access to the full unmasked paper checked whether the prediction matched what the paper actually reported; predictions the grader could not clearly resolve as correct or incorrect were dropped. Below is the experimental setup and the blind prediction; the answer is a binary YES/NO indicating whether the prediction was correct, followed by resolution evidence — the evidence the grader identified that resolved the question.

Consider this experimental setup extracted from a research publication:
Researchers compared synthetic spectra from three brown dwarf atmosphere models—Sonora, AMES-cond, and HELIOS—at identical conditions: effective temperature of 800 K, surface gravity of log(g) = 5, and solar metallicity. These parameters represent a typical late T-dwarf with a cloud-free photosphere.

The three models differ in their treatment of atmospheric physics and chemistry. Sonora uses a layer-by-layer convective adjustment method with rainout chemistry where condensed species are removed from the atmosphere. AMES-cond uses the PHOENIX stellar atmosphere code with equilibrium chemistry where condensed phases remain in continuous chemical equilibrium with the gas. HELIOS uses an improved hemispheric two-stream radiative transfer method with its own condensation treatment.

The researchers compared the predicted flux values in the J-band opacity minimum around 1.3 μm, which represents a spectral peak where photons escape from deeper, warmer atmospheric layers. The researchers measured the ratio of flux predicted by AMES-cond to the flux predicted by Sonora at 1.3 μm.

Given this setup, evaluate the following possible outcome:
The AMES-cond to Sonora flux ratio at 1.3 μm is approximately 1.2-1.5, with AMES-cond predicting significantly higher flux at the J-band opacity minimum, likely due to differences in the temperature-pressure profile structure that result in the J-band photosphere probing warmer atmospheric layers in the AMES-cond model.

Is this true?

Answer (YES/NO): NO